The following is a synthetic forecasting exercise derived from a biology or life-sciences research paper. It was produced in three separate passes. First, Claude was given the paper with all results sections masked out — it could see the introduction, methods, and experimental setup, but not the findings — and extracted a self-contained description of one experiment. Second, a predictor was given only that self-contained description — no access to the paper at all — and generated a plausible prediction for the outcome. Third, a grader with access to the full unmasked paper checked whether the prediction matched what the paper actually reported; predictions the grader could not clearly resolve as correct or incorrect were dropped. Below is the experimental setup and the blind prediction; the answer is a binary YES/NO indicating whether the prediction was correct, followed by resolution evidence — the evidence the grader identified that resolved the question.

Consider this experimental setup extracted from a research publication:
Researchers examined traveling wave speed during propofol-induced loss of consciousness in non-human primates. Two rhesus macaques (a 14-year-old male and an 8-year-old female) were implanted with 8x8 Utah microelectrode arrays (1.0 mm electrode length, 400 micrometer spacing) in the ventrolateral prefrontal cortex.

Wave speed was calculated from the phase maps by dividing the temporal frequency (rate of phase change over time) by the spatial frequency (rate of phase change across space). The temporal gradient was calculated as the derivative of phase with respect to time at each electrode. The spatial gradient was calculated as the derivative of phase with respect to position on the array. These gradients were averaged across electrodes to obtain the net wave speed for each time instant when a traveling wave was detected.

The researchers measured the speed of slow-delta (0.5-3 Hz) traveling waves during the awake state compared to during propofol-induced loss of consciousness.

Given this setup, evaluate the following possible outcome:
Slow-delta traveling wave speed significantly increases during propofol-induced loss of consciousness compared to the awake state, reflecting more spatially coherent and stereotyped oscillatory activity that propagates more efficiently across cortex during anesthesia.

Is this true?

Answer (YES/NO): YES